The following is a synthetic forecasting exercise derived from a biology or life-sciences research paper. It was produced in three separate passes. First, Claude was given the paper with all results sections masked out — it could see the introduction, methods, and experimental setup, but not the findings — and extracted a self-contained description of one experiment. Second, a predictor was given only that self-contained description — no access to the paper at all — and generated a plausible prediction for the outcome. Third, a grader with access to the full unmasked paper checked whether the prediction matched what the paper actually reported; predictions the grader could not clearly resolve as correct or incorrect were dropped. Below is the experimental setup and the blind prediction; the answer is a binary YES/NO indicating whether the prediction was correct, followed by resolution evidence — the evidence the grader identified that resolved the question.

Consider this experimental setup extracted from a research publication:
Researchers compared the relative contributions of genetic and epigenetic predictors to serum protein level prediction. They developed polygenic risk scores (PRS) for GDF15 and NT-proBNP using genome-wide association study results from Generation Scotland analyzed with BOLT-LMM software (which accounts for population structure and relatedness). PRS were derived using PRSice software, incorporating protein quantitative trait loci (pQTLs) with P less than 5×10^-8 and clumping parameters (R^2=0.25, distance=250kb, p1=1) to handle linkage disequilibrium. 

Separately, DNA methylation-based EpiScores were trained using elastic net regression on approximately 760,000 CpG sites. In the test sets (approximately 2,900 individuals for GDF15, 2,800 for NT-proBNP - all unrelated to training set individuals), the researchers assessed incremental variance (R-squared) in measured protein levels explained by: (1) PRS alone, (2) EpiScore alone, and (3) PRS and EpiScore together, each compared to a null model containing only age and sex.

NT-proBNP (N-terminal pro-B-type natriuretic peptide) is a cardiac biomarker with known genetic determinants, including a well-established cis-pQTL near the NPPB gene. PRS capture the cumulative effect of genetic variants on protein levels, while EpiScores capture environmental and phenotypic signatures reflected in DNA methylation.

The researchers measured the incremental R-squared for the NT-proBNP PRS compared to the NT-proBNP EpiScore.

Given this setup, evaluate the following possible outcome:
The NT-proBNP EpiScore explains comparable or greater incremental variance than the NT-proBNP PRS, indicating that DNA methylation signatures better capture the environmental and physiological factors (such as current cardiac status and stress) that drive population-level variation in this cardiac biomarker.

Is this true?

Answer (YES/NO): YES